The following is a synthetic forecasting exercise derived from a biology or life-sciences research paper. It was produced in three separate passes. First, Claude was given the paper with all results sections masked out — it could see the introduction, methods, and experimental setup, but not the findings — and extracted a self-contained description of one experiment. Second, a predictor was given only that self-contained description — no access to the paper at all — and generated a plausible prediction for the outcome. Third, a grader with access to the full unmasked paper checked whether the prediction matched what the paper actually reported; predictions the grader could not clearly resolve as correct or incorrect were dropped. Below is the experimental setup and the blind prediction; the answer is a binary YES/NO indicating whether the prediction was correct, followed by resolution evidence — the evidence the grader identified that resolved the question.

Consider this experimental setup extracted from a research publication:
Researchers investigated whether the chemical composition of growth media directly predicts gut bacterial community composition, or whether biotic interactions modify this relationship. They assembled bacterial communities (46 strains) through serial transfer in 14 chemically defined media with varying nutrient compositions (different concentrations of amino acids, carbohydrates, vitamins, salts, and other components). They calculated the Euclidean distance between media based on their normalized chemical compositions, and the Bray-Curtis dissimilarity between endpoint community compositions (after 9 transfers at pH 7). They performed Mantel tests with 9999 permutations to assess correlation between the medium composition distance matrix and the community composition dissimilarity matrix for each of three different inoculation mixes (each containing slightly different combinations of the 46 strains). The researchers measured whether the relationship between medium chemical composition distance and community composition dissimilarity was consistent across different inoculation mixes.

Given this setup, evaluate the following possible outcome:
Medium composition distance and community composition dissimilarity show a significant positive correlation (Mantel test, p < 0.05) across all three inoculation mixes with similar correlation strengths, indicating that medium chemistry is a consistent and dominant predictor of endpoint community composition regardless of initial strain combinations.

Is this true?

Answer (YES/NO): NO